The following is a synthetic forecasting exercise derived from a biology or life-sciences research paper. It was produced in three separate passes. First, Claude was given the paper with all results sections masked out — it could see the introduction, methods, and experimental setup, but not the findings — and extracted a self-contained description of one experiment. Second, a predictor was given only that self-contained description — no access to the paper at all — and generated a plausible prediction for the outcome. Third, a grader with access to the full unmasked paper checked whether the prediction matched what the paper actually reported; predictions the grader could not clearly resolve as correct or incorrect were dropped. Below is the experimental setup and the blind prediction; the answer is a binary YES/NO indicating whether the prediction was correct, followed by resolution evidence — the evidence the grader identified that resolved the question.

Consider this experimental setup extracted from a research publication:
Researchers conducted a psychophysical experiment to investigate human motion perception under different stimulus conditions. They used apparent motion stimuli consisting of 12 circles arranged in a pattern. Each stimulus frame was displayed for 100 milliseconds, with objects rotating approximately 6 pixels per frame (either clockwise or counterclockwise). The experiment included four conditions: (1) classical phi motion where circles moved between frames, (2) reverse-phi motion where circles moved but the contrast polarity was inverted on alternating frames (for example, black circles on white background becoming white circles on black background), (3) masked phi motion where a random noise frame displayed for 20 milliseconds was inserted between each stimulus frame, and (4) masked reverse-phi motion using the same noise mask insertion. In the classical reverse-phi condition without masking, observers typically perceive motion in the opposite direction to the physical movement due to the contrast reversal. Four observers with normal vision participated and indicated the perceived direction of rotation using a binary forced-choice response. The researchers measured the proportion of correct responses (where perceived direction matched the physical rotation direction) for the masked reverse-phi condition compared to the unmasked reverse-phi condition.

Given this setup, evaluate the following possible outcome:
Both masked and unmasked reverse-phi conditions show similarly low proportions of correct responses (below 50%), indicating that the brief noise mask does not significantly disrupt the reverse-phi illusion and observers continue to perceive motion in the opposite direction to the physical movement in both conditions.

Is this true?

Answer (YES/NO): NO